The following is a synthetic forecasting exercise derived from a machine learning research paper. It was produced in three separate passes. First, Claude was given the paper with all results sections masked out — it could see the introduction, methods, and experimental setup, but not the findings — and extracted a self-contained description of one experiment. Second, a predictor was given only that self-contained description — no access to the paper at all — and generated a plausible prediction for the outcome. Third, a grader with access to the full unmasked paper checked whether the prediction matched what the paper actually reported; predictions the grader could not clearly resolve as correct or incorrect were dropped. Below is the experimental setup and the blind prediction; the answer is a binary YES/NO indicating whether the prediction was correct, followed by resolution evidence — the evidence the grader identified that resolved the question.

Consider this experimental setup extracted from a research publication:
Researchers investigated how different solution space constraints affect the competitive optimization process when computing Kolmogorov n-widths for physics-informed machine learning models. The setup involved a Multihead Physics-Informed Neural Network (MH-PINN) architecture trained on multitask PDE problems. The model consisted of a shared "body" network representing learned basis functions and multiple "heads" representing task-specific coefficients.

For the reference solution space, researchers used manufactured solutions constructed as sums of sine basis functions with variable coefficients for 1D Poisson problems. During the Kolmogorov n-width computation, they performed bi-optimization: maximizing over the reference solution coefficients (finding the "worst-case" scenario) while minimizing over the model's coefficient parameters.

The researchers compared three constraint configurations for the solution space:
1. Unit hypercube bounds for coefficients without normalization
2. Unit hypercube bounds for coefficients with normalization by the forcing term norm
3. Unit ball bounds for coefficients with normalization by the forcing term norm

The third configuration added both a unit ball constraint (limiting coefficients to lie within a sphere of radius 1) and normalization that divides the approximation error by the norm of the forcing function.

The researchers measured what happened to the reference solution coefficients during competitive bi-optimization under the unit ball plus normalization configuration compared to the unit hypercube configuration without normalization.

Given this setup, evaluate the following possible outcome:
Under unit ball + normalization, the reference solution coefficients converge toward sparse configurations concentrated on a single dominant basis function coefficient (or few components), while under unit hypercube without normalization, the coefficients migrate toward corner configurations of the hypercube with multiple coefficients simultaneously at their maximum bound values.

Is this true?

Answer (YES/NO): NO